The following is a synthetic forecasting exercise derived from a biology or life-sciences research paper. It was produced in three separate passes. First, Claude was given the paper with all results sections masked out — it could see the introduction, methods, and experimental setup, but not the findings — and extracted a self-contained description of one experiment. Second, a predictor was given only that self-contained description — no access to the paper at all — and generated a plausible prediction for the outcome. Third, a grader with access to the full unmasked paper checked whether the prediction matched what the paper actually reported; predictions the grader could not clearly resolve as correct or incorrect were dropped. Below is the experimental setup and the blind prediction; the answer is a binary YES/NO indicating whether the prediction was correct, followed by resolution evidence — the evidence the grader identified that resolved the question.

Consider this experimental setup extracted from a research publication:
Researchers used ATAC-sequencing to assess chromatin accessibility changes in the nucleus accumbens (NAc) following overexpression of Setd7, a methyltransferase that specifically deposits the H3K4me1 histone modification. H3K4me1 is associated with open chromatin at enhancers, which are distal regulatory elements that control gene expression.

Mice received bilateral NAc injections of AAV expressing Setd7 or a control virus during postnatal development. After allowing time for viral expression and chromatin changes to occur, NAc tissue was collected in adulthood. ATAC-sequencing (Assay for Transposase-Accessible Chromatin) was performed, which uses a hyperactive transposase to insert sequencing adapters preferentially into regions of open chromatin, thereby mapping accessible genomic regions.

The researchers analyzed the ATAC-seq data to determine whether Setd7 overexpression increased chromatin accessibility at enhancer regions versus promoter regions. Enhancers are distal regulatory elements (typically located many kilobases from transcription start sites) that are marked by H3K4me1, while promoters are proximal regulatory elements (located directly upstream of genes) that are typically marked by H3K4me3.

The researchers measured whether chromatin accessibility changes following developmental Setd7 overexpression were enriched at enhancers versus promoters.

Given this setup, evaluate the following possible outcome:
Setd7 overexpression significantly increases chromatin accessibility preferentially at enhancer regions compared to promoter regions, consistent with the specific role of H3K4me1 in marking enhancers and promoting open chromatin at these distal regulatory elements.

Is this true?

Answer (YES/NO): YES